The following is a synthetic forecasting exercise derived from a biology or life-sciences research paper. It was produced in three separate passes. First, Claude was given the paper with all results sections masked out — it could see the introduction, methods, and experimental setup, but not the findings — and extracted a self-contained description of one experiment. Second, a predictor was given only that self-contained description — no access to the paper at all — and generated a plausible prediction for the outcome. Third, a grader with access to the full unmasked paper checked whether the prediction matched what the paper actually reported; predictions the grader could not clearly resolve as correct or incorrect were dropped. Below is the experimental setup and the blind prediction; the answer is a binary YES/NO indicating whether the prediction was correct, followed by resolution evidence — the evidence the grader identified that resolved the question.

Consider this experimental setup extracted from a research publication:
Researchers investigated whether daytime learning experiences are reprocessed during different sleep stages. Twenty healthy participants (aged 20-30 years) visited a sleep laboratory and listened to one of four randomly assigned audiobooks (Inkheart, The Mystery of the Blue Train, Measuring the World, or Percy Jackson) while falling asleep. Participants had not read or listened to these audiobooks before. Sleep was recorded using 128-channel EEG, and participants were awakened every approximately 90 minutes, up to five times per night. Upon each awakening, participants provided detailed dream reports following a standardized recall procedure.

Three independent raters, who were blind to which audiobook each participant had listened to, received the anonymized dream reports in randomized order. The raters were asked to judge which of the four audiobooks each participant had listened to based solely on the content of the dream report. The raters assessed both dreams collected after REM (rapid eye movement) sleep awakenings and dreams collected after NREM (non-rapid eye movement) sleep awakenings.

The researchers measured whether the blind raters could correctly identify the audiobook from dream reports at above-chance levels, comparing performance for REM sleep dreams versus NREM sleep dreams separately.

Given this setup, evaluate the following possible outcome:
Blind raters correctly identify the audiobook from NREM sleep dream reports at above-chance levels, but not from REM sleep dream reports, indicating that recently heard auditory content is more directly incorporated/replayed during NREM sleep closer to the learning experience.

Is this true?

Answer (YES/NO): NO